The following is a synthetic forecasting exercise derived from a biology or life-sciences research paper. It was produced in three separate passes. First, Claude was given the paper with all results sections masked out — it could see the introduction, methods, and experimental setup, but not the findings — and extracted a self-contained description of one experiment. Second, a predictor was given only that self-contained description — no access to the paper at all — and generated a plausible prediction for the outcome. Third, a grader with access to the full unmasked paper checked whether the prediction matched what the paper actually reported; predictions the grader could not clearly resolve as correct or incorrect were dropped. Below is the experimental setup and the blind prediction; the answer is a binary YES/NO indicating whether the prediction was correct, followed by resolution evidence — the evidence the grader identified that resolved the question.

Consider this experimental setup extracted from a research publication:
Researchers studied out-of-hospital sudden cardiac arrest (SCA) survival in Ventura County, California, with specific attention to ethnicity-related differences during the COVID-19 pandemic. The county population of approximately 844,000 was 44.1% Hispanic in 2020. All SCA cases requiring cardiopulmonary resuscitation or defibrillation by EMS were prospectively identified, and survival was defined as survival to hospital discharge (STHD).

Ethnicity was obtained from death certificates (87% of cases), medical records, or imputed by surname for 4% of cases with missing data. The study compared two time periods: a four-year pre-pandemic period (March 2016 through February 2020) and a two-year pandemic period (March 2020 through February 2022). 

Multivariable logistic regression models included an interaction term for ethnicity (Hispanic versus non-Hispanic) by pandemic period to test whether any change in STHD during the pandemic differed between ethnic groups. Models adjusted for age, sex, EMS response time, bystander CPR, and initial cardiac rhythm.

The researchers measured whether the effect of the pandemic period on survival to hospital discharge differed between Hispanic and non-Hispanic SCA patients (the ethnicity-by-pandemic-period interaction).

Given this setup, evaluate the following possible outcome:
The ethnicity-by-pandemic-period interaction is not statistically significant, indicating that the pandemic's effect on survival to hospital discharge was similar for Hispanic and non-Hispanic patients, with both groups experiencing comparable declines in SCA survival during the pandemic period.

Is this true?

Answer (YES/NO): YES